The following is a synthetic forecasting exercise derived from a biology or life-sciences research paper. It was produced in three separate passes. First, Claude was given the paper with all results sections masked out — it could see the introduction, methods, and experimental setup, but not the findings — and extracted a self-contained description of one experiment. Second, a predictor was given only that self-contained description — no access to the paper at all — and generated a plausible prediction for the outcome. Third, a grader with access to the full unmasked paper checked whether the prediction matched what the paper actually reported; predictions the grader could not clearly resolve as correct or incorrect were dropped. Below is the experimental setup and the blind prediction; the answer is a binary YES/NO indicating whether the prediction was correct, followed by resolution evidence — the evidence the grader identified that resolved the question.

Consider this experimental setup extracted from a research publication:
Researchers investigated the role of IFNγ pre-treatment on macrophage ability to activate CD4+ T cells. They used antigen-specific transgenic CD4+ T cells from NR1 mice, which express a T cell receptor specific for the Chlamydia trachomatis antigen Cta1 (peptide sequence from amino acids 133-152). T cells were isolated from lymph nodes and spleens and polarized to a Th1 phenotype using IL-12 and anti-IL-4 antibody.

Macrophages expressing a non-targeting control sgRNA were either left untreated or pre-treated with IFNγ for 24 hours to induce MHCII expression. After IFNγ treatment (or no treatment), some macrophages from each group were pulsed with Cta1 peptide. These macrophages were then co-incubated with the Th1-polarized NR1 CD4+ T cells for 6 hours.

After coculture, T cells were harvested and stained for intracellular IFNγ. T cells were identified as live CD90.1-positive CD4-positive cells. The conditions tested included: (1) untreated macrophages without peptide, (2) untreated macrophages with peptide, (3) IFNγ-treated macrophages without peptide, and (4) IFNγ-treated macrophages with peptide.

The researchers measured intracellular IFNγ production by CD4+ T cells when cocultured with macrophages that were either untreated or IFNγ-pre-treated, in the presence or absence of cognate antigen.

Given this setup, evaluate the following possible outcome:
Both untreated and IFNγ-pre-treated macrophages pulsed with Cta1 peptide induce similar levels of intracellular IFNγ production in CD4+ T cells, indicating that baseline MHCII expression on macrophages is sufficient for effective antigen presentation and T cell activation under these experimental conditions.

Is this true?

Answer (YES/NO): NO